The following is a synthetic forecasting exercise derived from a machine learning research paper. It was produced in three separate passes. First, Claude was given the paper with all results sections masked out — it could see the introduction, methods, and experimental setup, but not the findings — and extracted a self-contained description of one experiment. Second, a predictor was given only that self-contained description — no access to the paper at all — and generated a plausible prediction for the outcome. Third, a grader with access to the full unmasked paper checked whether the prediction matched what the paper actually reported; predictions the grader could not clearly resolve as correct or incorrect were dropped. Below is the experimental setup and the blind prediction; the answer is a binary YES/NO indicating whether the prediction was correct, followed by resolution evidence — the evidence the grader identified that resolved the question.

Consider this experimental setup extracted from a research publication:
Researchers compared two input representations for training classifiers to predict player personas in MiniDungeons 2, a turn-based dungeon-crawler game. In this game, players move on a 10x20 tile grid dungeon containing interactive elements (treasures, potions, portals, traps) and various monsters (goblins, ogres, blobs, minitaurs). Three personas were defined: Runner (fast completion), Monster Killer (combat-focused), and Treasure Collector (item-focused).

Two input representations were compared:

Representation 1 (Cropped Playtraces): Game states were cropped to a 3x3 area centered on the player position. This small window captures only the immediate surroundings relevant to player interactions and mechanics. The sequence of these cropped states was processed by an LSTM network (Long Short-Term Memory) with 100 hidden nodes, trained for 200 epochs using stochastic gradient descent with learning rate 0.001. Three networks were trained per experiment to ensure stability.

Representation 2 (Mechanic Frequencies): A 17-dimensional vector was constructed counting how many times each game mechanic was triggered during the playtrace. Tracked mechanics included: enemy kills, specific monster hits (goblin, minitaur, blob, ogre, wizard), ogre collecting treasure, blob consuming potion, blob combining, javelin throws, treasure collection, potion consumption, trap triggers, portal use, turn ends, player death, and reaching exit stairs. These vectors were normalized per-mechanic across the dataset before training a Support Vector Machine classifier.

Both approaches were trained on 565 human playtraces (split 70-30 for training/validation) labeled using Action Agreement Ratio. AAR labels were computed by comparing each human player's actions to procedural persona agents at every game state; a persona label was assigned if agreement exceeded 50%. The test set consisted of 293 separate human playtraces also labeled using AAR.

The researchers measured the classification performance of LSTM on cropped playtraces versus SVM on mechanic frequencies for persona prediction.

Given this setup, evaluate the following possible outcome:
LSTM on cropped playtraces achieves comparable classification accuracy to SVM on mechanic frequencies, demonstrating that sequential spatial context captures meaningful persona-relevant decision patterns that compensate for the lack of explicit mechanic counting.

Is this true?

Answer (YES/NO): YES